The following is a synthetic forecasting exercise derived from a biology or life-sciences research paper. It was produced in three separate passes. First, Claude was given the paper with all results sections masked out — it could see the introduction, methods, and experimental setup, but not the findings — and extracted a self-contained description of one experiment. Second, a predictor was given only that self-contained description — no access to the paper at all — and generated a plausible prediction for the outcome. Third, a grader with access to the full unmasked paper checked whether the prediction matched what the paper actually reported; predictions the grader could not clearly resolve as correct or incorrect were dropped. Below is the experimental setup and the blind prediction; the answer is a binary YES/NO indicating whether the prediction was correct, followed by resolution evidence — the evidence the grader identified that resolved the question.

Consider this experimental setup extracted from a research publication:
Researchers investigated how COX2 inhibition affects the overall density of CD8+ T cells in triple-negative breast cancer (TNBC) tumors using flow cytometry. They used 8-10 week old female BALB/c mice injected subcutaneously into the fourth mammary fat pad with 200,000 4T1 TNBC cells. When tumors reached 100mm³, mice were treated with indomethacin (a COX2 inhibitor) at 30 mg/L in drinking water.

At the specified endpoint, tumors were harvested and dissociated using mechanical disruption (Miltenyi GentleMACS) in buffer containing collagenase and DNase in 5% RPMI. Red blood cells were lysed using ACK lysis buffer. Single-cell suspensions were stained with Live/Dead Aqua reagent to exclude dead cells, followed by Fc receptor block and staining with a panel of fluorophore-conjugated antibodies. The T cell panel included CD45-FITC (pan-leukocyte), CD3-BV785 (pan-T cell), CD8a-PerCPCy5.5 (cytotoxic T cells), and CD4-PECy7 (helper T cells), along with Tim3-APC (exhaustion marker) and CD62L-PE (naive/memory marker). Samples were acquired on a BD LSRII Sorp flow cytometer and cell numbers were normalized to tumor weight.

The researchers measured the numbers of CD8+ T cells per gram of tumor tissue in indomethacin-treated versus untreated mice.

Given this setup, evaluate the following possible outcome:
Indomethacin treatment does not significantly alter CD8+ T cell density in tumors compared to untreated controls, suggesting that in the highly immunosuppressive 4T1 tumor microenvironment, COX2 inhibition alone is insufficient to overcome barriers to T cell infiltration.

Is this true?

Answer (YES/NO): NO